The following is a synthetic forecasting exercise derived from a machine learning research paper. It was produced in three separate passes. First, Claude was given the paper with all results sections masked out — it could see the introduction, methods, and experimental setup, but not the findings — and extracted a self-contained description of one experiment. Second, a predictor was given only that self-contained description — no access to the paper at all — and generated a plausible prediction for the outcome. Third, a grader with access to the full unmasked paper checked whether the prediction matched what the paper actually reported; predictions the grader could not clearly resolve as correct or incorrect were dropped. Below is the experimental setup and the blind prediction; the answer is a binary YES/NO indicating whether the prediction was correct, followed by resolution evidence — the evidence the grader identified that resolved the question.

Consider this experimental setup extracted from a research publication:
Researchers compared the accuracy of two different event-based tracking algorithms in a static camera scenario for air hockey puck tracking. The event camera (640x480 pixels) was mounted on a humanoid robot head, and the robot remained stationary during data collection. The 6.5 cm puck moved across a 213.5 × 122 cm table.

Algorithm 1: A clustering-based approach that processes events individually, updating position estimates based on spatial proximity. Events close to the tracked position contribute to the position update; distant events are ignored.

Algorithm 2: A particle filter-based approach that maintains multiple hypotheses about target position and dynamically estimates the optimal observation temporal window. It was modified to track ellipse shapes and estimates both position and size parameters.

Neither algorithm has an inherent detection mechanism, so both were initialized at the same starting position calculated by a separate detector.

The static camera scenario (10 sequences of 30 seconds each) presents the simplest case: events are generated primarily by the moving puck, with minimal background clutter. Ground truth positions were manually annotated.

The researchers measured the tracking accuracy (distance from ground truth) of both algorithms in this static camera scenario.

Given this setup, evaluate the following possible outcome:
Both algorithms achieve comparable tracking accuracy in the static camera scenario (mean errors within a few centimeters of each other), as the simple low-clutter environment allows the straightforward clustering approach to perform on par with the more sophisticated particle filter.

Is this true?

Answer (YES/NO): NO